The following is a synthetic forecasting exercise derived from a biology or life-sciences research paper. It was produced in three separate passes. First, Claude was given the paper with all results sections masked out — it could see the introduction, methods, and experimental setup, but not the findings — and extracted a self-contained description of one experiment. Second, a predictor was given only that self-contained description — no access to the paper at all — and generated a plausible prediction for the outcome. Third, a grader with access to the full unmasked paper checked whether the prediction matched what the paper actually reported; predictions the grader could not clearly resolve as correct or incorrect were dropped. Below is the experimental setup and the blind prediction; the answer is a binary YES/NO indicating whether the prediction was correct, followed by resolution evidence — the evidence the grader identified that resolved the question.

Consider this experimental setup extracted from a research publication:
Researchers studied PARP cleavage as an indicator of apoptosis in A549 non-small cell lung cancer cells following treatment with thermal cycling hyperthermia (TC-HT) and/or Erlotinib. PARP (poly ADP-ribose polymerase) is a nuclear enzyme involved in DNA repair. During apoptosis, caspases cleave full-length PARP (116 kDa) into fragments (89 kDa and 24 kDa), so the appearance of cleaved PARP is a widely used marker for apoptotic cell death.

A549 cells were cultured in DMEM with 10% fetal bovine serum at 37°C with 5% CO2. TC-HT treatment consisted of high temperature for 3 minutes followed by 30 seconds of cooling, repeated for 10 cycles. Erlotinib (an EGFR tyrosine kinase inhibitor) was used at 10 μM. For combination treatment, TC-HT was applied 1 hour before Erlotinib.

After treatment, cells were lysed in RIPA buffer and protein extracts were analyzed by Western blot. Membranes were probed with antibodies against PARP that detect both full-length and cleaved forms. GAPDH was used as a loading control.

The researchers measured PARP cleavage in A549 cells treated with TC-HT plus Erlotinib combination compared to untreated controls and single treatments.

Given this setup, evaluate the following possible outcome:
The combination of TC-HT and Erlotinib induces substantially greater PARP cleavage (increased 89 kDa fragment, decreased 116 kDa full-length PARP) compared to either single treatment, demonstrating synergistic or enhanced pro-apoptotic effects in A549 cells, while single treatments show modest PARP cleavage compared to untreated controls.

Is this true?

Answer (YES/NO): YES